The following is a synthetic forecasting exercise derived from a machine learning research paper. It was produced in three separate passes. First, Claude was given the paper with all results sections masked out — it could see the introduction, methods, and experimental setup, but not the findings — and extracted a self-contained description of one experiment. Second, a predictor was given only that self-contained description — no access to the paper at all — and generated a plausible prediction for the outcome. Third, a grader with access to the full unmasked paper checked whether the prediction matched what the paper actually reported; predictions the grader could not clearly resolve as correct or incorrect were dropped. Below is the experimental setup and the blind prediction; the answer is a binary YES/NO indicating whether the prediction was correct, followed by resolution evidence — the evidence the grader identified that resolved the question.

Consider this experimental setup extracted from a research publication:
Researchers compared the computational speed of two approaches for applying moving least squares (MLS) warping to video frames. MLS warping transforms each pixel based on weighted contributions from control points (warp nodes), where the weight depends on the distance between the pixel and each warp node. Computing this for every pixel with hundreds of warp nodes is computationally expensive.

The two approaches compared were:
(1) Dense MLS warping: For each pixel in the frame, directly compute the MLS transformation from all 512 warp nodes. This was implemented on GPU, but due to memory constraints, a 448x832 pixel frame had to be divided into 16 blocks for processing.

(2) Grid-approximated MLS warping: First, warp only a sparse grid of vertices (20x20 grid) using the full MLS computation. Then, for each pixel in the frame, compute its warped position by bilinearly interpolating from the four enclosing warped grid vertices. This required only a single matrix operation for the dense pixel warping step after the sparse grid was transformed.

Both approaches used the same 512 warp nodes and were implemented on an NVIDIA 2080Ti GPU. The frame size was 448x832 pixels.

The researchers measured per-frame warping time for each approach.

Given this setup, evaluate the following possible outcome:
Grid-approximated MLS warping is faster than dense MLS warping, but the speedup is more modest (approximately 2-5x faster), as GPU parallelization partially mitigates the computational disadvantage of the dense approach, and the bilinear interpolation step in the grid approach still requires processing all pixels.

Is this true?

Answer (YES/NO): NO